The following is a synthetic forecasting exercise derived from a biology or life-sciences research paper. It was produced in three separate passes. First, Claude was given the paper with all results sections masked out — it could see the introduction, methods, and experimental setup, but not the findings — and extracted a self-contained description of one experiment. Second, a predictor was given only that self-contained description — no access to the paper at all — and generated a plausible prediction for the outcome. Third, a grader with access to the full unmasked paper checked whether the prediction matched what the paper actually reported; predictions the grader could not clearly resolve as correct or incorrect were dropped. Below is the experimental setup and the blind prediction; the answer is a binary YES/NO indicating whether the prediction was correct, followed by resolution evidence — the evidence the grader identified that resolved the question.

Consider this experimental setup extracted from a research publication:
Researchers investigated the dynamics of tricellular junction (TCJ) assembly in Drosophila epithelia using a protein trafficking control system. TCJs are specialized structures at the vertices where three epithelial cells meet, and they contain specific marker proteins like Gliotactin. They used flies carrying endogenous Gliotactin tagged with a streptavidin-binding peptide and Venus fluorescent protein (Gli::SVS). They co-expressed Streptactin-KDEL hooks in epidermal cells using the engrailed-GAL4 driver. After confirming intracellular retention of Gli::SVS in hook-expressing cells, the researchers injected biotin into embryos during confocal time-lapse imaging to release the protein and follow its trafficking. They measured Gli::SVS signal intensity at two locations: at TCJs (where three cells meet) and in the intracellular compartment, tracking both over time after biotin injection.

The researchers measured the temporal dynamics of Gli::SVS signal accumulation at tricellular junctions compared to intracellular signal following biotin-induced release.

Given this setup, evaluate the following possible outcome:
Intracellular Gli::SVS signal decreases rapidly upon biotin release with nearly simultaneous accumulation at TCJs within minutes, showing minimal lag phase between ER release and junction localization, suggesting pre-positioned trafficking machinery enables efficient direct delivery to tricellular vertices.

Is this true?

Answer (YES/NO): NO